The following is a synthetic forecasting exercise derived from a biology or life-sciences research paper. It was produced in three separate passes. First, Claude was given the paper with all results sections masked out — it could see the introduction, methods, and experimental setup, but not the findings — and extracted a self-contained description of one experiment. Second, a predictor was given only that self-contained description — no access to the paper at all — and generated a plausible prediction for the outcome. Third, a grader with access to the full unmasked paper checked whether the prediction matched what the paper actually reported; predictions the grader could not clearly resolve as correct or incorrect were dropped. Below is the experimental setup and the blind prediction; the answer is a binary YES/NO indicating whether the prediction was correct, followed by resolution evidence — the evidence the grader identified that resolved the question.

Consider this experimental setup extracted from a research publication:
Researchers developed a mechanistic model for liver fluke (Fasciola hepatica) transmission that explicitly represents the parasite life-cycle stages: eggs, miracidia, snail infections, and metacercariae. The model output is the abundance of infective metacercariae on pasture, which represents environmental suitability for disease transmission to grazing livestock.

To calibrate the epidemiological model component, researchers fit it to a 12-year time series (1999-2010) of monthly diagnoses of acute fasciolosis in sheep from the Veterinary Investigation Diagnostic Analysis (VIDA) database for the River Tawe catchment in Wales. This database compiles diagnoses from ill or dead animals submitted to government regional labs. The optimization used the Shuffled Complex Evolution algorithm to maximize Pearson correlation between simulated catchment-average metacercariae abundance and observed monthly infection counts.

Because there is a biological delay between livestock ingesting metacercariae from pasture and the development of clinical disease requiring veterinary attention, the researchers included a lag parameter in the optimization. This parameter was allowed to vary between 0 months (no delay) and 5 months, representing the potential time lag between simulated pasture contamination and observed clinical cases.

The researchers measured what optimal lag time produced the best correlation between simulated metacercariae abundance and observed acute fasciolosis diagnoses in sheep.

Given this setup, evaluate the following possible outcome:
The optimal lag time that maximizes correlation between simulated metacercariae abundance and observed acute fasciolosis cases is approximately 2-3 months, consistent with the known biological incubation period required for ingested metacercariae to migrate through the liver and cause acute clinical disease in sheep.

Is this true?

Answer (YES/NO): YES